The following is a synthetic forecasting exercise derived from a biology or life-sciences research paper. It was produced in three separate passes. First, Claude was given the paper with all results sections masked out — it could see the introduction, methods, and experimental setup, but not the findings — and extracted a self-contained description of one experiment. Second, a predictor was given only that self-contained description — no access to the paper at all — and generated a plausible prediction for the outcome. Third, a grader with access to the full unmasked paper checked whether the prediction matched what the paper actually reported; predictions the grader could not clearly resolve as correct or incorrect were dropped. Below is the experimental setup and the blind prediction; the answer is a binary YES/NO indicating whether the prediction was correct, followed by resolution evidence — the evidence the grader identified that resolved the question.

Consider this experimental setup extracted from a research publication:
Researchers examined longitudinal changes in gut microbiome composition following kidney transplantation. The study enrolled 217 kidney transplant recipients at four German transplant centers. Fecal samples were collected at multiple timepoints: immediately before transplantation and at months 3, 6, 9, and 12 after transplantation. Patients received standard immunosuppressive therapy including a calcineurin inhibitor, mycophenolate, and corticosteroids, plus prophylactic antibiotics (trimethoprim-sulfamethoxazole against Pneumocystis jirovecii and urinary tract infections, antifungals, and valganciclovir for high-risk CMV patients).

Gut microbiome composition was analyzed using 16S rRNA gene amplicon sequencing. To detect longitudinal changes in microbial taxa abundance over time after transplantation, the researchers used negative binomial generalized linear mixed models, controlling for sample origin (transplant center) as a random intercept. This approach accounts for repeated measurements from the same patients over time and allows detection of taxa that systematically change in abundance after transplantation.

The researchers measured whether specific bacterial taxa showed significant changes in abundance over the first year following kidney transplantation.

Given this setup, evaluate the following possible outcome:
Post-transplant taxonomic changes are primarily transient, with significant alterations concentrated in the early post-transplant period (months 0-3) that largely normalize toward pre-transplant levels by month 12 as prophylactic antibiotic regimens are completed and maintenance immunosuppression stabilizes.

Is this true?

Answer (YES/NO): NO